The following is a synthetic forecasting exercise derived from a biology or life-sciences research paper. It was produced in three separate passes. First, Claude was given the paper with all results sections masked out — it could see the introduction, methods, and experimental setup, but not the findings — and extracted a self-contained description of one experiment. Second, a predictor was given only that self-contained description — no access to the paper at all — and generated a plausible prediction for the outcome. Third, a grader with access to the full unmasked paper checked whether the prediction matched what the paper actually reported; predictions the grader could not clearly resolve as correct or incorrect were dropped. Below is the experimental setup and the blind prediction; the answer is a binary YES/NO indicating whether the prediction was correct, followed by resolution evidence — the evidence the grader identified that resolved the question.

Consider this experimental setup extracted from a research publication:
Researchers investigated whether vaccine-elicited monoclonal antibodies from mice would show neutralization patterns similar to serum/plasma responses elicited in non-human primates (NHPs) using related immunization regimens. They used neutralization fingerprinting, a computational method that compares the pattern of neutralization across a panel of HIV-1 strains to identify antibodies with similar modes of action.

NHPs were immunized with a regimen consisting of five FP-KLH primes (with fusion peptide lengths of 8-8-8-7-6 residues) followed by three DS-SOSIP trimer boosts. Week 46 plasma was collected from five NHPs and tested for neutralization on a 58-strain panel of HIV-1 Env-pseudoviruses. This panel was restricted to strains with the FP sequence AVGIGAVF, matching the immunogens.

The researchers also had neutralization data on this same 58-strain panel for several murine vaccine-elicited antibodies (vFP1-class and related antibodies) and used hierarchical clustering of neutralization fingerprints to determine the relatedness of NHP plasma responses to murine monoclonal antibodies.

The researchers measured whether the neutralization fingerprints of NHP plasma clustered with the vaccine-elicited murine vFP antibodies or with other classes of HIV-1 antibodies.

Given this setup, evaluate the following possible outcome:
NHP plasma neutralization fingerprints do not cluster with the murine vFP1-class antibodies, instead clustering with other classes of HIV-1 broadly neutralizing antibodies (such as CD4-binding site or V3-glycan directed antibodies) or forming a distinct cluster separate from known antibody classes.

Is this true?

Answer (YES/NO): NO